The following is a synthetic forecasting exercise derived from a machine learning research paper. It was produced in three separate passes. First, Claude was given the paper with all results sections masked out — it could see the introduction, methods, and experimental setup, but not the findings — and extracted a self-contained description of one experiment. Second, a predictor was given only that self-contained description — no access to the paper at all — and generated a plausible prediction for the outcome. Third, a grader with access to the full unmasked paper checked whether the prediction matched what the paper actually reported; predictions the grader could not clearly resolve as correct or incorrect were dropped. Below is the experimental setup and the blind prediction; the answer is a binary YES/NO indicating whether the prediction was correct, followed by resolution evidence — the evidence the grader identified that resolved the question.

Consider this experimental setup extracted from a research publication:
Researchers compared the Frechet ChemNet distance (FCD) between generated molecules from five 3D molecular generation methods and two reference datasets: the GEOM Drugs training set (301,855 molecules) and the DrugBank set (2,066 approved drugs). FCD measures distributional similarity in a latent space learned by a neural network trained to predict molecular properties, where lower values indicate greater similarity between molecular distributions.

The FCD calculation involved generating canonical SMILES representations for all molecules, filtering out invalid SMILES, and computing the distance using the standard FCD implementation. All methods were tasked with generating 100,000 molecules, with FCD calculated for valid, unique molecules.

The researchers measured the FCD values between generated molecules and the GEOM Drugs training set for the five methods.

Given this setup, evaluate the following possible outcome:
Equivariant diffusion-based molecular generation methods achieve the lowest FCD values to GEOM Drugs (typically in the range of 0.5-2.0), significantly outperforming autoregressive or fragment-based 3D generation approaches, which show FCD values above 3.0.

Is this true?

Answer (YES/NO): NO